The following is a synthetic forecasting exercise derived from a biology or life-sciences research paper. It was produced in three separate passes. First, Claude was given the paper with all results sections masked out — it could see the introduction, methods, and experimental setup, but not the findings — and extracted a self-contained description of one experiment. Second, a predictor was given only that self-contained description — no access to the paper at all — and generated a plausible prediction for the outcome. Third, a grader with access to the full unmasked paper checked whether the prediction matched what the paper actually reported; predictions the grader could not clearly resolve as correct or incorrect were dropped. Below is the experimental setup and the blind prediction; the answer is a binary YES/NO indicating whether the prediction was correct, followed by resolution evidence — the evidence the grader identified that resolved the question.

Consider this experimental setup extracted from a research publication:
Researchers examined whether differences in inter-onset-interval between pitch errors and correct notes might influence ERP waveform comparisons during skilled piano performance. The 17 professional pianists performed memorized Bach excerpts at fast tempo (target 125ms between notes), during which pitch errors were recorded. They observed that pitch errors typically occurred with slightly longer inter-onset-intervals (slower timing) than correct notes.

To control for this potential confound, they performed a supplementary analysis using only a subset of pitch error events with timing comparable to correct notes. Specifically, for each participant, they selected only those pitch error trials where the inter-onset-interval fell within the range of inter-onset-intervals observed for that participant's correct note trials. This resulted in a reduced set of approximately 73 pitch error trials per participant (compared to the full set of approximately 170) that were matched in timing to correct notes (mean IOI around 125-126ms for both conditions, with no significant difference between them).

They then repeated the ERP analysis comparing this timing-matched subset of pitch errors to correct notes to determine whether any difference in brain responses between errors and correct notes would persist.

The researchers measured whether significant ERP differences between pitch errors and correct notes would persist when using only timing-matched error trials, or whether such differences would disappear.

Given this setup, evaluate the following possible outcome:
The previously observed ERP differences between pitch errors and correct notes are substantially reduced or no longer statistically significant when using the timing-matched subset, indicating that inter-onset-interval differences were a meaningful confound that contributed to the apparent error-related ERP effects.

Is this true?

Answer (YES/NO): NO